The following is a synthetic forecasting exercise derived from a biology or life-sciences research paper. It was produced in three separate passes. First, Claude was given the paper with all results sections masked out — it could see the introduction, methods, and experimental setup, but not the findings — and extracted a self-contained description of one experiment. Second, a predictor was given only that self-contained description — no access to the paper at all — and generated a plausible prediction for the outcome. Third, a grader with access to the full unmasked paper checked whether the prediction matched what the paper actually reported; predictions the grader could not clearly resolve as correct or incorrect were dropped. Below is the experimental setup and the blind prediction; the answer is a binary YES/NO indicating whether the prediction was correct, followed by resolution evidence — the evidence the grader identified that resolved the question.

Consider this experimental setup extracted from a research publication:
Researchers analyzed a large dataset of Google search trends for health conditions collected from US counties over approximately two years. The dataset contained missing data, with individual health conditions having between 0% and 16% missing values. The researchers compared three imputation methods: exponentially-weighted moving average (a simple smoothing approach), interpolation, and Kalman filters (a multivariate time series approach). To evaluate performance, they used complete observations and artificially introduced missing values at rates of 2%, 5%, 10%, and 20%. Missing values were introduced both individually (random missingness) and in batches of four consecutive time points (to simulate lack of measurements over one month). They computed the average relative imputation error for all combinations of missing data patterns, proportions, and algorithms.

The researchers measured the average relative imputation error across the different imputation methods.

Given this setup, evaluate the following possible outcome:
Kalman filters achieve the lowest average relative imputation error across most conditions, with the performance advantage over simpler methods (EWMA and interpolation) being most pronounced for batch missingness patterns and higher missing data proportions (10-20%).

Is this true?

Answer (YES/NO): NO